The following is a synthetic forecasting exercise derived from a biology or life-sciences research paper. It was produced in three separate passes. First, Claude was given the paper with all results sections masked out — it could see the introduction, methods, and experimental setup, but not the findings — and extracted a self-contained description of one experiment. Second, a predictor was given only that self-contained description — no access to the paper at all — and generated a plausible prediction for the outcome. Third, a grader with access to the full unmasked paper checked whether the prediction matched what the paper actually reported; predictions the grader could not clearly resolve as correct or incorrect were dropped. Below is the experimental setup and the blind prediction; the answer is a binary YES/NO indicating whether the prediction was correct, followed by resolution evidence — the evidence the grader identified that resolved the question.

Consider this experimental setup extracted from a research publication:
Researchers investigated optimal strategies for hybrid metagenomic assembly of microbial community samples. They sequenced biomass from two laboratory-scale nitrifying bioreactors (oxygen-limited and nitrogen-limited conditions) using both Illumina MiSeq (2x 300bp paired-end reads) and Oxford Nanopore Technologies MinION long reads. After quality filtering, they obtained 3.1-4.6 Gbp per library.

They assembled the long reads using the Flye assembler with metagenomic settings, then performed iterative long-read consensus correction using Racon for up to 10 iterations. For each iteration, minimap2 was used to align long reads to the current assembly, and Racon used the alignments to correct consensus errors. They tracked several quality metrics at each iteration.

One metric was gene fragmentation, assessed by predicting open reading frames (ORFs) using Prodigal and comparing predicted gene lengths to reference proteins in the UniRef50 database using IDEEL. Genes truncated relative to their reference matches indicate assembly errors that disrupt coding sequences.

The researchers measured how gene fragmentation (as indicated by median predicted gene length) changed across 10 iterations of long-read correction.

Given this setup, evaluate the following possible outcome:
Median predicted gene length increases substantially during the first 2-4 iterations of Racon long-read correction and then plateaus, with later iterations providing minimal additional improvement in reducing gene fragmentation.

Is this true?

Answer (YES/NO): NO